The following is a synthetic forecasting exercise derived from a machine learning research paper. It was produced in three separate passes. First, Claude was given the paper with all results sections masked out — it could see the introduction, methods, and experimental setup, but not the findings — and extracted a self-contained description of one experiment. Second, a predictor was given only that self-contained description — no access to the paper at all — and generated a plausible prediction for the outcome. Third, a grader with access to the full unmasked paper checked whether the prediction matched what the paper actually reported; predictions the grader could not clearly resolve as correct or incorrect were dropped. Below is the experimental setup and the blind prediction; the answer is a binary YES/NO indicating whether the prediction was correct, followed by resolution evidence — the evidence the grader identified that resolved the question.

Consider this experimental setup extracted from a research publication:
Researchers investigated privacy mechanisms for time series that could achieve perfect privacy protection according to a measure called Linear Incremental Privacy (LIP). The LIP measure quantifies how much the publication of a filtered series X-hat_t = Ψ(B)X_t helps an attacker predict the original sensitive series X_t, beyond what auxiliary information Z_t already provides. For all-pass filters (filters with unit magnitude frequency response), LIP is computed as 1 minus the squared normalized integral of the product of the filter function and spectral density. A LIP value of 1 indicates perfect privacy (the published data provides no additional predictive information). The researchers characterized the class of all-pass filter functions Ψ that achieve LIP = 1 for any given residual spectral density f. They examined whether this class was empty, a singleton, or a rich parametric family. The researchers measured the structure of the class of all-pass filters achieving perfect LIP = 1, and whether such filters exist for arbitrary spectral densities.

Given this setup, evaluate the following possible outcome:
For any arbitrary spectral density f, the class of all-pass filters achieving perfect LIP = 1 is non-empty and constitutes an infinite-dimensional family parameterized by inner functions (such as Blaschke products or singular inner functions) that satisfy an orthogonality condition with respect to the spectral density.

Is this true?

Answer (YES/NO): NO